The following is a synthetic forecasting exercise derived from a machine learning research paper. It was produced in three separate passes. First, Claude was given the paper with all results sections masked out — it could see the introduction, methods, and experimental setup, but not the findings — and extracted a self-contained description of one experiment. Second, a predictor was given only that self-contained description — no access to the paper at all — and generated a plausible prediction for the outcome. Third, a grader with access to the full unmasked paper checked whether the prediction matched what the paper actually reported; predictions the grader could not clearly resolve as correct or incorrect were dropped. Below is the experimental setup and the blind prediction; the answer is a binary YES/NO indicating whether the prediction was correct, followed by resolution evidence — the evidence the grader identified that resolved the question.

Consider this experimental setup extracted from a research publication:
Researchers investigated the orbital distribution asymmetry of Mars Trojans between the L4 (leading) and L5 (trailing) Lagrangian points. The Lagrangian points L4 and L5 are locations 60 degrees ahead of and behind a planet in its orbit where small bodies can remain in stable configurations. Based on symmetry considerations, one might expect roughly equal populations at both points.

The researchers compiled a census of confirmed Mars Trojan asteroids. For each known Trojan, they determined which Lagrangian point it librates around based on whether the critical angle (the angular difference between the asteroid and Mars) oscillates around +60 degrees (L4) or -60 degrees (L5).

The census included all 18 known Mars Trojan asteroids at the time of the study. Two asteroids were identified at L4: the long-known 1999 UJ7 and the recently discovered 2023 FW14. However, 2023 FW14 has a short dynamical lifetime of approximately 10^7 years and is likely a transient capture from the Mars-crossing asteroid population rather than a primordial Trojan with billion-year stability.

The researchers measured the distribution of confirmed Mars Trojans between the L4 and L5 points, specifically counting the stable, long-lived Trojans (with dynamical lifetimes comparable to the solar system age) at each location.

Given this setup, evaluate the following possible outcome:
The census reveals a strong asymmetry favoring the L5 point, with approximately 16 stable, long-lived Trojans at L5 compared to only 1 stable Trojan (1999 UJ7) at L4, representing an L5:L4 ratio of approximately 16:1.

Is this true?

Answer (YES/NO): YES